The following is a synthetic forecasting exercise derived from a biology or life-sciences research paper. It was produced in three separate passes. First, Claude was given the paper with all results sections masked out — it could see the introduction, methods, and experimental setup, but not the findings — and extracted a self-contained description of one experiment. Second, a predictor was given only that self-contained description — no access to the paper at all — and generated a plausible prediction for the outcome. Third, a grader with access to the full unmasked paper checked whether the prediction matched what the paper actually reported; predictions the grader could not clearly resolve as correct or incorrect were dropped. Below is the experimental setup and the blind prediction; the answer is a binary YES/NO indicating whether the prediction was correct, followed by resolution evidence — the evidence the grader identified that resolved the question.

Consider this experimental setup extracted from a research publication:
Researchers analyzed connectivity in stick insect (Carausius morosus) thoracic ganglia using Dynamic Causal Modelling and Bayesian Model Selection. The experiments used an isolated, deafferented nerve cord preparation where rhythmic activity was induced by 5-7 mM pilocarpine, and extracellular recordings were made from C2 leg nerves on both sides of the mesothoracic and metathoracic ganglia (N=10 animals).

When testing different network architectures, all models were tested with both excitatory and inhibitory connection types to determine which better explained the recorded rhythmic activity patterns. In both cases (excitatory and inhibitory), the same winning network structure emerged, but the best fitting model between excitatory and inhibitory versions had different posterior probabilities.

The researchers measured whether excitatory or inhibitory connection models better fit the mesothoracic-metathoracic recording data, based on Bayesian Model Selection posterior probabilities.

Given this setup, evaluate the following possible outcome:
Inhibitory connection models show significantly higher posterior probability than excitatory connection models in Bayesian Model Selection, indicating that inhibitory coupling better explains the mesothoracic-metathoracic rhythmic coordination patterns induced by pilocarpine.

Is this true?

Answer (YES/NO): NO